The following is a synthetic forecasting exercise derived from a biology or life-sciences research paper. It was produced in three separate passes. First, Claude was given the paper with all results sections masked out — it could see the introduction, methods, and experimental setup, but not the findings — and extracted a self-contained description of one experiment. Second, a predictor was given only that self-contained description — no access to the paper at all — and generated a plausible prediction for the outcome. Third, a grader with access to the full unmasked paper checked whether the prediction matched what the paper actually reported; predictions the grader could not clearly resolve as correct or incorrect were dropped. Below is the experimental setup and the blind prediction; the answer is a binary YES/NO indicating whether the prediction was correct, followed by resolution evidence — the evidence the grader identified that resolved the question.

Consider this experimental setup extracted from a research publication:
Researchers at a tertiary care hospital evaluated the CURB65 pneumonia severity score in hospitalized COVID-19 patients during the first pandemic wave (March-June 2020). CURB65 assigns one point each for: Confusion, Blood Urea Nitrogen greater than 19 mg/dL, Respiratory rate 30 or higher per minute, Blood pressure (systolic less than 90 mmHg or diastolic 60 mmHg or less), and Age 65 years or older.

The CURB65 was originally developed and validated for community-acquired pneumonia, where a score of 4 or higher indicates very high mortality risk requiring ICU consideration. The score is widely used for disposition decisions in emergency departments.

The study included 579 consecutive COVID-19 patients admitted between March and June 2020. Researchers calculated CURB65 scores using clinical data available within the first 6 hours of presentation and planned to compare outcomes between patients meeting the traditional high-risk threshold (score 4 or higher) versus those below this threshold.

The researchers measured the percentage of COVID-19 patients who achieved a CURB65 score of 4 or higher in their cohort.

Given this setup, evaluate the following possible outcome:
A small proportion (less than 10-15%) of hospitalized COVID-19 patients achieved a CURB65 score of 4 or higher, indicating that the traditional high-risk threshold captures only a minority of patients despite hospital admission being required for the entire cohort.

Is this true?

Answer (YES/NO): YES